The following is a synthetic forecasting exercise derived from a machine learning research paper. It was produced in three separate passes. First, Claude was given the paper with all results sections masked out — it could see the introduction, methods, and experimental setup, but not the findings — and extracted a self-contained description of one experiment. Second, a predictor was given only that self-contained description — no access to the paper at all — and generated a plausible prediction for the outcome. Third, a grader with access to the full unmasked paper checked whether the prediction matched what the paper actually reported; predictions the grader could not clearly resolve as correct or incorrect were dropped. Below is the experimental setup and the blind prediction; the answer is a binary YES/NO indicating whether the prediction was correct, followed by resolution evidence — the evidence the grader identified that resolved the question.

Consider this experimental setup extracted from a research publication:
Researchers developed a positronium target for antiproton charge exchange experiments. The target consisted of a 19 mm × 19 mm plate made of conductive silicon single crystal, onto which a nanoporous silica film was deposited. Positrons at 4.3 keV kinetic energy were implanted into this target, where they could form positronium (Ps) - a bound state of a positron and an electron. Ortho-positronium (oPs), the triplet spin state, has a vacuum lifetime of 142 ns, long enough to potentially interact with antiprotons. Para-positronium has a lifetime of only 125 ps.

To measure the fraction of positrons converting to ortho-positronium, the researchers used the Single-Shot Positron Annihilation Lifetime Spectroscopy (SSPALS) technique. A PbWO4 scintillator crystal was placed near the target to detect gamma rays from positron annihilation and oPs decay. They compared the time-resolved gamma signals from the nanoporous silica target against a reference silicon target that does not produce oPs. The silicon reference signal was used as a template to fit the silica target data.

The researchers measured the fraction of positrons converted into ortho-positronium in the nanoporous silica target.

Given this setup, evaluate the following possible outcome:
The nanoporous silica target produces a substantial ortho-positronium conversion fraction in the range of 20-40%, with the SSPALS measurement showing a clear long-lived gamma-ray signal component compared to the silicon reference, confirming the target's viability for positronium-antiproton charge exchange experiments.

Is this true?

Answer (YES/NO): NO